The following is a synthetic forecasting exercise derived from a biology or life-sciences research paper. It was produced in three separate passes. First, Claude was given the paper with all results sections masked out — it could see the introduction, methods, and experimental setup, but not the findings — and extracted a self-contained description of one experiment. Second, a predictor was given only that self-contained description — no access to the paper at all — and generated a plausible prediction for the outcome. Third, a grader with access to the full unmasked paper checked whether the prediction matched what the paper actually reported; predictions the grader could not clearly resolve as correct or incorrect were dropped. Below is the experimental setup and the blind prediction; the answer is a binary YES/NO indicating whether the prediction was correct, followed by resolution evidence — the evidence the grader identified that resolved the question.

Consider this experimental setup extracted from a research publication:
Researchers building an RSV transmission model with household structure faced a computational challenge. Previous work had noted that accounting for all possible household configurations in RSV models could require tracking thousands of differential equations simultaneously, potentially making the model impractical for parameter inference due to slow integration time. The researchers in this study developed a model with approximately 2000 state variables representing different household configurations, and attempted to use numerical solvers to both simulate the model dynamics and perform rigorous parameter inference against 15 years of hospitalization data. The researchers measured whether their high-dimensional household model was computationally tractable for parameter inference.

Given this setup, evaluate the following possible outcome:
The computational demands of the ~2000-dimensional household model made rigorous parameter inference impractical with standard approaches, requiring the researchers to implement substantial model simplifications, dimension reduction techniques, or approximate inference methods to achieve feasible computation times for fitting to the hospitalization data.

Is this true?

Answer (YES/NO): YES